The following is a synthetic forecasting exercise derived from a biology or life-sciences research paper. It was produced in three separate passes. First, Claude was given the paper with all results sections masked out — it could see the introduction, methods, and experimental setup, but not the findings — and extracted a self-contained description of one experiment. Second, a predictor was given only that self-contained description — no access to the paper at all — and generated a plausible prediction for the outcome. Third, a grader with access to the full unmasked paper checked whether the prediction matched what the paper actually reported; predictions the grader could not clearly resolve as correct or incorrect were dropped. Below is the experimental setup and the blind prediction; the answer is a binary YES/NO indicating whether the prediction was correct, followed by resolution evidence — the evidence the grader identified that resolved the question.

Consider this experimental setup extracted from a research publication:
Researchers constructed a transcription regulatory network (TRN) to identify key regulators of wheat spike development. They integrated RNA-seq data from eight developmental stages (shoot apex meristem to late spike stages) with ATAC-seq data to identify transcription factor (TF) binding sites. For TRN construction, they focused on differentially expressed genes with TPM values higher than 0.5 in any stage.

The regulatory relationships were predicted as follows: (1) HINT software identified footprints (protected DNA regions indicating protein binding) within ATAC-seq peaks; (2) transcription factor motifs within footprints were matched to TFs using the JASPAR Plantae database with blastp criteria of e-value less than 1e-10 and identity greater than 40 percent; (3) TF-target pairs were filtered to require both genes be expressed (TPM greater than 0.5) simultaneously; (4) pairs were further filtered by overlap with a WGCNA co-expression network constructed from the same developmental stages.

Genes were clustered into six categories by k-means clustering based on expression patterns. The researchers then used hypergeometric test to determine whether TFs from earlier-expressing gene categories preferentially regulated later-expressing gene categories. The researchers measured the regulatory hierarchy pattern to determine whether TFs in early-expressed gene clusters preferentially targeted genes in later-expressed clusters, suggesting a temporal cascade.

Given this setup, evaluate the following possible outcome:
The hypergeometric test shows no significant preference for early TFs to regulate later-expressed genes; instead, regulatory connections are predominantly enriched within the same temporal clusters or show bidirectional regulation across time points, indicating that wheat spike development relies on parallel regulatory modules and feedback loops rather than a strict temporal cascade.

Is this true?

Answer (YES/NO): NO